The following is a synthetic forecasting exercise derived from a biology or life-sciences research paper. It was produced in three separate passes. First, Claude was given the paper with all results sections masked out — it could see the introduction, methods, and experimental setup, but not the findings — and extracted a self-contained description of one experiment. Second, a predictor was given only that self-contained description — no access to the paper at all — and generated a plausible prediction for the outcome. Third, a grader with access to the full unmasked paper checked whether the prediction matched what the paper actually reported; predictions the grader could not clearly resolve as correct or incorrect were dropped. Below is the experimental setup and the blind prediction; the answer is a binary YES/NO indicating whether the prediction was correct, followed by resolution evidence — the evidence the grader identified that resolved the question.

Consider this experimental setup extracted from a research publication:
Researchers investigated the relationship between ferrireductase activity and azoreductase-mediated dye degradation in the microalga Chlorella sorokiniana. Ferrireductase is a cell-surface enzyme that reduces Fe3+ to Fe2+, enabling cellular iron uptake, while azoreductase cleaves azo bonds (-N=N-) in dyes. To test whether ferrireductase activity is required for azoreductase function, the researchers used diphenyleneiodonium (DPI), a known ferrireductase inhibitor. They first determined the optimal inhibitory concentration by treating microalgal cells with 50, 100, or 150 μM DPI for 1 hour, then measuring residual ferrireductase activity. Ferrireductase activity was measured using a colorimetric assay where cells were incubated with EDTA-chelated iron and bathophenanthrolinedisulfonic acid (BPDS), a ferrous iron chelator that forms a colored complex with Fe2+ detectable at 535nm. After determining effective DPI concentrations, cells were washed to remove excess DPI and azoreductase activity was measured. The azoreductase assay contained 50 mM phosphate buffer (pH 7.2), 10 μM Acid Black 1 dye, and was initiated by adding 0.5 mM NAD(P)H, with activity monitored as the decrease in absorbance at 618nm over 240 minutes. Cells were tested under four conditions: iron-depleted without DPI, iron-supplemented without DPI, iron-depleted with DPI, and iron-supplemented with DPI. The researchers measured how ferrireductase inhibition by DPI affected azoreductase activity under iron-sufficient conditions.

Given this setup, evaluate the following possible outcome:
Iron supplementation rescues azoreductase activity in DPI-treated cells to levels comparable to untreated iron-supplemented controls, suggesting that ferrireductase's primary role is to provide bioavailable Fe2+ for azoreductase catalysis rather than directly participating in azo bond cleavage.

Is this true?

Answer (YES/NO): NO